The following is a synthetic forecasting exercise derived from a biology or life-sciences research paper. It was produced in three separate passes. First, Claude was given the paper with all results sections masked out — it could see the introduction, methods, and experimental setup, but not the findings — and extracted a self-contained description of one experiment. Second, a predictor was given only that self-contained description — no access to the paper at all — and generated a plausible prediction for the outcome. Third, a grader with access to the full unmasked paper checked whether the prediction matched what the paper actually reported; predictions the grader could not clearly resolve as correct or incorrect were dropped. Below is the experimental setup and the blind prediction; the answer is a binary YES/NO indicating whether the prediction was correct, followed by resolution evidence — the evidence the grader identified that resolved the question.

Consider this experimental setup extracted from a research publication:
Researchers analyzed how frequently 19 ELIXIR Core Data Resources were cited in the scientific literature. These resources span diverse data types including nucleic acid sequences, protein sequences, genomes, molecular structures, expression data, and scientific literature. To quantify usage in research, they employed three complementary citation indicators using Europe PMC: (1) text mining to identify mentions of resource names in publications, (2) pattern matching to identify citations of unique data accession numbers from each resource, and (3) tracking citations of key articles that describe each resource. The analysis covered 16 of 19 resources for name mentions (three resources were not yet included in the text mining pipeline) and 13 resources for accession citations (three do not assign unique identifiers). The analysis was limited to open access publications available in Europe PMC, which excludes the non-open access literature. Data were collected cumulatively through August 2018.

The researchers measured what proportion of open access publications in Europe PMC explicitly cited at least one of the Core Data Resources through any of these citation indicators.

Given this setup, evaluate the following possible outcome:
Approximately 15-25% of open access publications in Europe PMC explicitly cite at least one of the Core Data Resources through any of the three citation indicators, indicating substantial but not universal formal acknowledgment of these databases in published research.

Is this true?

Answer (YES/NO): YES